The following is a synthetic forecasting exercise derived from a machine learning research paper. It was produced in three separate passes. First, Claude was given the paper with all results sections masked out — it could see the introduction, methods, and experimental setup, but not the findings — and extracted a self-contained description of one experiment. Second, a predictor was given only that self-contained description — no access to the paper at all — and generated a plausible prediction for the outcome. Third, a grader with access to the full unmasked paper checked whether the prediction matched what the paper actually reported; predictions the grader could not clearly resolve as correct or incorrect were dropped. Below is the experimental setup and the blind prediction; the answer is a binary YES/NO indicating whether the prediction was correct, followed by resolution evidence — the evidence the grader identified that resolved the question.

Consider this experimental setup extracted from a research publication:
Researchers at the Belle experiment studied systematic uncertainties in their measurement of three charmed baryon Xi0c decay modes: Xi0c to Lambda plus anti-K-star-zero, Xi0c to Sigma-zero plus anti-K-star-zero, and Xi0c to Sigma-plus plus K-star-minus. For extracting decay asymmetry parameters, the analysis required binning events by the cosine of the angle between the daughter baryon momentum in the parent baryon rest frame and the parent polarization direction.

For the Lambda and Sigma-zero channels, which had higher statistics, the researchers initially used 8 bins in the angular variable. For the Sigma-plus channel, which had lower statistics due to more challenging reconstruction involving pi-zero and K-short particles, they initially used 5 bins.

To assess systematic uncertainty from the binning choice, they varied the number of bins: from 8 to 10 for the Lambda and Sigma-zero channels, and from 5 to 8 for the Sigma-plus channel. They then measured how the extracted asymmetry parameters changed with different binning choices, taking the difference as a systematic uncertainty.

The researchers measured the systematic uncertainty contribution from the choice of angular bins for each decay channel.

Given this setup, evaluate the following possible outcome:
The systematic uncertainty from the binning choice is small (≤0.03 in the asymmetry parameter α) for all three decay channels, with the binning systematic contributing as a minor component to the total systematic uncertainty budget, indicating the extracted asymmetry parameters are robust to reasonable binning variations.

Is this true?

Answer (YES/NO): NO